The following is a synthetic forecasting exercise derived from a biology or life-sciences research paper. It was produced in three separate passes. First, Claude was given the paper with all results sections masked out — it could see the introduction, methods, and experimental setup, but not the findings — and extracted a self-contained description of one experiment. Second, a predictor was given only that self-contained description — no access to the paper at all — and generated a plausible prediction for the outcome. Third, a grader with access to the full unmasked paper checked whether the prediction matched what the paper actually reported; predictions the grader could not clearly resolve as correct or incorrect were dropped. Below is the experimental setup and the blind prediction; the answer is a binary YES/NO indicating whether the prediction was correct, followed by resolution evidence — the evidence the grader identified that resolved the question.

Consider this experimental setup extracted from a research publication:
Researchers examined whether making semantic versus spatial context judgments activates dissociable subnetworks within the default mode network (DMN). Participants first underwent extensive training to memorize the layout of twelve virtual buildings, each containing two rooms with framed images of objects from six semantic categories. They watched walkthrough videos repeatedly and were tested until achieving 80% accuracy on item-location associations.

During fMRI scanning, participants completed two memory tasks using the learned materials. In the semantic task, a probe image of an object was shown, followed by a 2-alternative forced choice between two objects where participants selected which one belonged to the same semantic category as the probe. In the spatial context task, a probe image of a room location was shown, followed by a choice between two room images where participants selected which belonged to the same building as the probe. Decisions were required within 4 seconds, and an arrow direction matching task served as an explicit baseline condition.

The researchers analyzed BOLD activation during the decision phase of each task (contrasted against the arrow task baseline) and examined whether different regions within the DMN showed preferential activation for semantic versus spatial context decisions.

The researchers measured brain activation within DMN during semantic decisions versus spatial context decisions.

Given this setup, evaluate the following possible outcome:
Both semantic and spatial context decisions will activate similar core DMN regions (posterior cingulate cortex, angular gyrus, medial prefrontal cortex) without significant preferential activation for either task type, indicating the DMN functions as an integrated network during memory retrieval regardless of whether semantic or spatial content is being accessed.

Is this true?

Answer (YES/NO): NO